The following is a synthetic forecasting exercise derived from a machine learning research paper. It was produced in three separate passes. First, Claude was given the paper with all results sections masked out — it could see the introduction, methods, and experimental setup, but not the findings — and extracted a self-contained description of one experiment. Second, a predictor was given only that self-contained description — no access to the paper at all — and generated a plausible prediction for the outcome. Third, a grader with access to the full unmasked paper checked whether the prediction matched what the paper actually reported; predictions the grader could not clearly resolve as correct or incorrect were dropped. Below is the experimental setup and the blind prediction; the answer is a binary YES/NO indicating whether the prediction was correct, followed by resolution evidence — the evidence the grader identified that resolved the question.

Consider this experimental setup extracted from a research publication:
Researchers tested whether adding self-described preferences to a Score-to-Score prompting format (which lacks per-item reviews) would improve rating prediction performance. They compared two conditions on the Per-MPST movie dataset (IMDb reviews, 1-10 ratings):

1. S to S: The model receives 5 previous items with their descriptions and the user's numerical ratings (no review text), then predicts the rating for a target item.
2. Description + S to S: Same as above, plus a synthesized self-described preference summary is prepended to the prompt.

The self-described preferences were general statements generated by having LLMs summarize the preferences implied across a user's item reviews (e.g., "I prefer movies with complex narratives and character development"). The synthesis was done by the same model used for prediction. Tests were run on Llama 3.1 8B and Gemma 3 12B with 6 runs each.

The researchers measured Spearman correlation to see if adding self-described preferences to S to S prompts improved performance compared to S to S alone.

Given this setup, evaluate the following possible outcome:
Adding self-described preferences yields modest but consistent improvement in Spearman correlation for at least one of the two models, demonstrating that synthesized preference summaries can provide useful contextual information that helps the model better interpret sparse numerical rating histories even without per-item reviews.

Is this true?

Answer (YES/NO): NO